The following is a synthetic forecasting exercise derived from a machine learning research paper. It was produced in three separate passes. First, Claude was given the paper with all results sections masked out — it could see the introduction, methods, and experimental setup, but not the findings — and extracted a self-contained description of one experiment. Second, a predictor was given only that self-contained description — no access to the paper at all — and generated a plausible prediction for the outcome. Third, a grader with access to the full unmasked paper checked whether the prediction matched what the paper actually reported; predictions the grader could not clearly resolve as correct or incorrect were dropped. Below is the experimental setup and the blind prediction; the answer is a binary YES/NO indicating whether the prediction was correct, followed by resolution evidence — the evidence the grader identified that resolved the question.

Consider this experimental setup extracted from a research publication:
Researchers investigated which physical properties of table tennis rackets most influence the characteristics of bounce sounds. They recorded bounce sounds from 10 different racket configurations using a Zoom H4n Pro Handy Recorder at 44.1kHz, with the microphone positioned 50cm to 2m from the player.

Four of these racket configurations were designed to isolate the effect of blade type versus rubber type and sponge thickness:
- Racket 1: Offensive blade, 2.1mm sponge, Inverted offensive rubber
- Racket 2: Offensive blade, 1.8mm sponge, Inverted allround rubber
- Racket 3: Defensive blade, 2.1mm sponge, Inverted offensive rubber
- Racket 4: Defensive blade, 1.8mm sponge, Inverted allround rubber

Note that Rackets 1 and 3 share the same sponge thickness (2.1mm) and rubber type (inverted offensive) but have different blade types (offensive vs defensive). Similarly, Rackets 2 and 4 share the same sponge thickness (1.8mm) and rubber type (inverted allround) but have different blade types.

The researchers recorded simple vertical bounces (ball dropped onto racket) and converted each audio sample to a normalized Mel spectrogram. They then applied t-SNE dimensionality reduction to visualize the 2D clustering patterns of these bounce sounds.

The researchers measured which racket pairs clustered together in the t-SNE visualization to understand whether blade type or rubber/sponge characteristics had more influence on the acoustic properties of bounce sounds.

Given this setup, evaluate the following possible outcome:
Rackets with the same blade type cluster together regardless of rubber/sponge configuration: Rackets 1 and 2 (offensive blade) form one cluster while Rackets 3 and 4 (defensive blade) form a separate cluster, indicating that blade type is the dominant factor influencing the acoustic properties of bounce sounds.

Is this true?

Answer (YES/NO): NO